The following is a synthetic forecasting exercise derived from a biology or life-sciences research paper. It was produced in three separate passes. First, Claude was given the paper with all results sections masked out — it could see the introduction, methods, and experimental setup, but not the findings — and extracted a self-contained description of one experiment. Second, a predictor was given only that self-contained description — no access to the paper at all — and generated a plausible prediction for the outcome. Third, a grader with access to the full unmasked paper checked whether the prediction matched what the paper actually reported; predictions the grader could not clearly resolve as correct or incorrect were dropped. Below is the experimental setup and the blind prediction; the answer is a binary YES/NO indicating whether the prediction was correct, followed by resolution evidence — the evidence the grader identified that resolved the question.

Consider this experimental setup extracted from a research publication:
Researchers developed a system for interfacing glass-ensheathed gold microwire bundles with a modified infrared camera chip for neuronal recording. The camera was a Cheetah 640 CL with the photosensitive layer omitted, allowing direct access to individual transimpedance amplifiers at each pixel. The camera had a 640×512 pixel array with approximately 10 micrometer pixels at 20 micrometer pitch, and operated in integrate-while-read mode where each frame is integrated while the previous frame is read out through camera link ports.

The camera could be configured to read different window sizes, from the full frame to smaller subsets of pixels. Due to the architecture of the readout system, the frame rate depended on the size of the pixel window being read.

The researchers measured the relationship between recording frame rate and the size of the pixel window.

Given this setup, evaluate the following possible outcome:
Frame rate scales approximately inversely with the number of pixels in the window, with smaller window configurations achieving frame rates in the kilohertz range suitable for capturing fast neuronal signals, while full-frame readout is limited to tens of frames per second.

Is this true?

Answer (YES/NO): NO